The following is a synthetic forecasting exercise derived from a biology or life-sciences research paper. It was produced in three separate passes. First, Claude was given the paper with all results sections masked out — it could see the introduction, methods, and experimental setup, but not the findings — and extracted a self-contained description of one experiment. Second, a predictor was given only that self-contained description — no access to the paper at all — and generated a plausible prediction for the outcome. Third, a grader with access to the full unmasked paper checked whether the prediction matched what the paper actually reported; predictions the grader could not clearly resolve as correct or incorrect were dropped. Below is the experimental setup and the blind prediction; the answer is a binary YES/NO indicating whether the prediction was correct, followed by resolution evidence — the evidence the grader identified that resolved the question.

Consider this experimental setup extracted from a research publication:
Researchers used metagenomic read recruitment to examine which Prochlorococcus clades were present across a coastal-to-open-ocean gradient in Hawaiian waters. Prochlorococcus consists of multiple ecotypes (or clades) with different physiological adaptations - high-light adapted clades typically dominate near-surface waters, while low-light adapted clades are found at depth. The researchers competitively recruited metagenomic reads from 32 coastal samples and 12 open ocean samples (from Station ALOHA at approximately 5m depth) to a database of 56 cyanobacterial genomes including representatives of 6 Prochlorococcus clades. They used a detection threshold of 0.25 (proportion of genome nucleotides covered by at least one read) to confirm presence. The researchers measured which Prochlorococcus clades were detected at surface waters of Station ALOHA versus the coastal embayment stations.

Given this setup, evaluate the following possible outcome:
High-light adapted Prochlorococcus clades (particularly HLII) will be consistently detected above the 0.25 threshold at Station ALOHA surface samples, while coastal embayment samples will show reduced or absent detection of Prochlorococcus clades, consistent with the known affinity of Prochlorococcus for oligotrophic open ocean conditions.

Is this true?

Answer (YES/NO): YES